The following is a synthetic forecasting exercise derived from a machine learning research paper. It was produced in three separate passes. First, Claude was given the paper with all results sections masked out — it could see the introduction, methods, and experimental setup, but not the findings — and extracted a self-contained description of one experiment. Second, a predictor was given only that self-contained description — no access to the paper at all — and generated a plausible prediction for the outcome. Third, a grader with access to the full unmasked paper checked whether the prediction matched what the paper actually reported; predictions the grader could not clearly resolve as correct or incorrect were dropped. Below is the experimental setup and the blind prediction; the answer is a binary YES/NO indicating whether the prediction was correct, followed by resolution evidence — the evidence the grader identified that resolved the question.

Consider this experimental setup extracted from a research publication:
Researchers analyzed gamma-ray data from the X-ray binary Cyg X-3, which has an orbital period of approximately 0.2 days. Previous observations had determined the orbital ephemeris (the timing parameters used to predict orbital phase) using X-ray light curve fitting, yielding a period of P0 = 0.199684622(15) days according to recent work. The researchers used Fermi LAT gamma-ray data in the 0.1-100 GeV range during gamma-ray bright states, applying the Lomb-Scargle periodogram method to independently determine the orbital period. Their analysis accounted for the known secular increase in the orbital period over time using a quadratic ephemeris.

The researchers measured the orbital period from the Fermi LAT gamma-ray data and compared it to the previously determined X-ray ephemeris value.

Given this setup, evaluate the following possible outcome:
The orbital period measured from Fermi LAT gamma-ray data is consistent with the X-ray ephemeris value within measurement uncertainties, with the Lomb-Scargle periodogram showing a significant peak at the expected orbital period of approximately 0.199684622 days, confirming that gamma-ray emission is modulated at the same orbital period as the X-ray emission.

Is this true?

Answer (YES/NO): YES